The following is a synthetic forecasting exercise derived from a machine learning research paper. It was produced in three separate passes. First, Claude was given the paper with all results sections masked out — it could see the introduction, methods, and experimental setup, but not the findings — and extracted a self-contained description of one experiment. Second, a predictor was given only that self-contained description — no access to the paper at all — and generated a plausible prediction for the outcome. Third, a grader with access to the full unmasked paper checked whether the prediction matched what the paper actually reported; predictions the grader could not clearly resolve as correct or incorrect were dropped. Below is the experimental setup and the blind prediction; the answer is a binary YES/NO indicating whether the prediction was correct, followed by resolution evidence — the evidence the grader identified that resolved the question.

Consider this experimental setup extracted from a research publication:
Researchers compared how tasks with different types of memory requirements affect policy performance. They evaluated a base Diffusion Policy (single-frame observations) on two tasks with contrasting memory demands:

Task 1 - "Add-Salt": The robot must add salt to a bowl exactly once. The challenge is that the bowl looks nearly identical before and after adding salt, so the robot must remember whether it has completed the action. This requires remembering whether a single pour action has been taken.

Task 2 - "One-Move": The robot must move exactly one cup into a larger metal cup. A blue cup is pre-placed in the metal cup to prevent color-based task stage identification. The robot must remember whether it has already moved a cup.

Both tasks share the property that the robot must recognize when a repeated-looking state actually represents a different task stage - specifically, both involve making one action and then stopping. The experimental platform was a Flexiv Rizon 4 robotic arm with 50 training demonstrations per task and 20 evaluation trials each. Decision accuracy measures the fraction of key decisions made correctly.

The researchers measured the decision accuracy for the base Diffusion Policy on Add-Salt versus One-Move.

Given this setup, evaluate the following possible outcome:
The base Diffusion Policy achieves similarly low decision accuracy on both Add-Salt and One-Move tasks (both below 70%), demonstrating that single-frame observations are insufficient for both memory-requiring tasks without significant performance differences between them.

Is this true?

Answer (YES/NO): NO